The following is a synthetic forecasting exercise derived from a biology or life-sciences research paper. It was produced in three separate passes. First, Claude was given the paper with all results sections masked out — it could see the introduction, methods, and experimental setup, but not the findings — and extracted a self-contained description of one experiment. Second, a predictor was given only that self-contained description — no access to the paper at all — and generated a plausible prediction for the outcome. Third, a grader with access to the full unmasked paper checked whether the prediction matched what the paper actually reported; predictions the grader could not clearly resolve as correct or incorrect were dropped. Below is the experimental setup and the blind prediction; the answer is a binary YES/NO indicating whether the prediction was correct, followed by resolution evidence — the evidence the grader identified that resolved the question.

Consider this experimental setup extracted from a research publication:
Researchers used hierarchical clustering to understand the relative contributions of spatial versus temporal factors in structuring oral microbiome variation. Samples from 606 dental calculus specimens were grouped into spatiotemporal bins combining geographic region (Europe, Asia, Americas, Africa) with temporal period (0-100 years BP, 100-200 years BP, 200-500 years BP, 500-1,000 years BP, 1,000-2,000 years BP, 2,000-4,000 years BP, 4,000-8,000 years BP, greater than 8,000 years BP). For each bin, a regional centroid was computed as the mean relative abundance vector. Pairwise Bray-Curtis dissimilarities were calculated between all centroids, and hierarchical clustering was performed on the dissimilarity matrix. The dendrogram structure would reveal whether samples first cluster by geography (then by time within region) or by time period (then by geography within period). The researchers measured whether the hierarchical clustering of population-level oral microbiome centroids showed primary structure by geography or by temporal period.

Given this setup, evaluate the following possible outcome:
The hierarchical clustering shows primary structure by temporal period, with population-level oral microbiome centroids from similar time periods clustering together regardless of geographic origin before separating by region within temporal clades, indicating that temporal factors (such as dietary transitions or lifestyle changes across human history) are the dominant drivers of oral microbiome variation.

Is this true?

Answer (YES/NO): YES